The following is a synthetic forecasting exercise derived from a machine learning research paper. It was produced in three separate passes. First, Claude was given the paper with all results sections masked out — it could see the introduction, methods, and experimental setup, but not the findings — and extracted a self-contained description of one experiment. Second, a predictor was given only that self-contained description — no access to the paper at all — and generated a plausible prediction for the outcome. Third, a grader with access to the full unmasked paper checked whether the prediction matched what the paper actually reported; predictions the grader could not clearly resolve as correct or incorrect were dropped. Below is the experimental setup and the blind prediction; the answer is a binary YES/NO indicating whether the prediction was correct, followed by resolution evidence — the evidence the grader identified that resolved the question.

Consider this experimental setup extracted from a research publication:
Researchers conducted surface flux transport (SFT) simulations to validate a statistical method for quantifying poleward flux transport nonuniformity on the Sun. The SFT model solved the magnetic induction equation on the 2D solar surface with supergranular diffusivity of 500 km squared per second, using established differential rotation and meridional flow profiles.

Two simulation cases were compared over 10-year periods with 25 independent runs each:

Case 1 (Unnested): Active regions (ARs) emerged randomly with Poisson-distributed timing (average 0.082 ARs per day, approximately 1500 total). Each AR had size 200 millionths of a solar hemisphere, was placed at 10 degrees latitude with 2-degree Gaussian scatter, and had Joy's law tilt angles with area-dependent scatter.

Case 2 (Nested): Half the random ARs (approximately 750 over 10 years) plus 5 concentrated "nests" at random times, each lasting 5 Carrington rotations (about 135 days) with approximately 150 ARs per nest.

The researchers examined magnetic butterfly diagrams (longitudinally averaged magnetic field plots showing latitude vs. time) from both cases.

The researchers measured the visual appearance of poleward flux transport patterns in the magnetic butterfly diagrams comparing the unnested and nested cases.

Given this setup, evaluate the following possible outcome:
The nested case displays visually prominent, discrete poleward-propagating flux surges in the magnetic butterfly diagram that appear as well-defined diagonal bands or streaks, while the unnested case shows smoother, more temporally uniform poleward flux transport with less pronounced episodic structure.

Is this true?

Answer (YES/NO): YES